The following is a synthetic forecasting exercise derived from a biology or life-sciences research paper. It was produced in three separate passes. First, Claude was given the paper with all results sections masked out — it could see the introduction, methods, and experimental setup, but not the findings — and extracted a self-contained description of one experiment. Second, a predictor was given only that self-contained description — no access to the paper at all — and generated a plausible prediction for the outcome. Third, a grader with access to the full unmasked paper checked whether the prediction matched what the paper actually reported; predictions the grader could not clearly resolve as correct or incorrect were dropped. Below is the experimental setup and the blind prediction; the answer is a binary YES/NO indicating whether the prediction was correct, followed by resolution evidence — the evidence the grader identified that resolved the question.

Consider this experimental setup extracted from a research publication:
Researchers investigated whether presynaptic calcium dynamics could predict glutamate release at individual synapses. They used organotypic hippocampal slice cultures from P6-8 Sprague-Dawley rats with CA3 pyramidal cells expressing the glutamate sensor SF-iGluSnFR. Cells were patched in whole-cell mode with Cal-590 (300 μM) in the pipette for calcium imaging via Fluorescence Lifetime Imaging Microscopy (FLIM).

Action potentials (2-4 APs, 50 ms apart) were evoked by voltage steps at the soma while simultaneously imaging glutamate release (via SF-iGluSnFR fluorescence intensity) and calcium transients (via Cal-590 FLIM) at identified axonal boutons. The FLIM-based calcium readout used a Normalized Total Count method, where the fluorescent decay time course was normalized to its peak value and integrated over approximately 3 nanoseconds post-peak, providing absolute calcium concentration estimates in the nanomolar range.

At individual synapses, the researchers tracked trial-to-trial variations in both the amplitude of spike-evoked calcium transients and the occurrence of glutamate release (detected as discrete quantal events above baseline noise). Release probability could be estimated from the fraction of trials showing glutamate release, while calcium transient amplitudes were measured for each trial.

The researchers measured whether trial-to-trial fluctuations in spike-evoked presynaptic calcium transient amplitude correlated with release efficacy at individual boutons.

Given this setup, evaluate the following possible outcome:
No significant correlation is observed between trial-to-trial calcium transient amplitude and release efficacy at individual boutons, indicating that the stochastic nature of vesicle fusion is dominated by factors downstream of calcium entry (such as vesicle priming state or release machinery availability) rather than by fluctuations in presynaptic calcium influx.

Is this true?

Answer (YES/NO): NO